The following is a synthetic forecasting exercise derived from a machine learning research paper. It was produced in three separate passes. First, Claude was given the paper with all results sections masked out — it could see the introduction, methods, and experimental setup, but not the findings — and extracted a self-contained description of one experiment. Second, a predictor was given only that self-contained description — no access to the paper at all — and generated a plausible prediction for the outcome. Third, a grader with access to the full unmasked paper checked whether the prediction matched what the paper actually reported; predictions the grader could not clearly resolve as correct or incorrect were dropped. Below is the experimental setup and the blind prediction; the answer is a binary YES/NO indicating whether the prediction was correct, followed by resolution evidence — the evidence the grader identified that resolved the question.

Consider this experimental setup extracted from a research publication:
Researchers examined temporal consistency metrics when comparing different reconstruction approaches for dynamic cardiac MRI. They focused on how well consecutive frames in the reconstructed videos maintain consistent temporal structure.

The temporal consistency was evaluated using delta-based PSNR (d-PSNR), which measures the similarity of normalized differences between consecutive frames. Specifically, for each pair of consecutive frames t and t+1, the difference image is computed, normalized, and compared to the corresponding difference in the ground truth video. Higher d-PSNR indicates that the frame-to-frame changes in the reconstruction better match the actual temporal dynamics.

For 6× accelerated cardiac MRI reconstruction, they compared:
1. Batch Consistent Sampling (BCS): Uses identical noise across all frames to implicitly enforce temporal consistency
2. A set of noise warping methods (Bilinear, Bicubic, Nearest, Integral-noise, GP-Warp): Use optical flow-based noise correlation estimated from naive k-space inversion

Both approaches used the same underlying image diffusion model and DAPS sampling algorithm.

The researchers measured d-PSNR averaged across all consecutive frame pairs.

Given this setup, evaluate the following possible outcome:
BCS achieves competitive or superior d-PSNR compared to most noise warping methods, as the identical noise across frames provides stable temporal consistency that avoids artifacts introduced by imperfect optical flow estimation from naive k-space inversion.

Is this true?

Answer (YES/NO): YES